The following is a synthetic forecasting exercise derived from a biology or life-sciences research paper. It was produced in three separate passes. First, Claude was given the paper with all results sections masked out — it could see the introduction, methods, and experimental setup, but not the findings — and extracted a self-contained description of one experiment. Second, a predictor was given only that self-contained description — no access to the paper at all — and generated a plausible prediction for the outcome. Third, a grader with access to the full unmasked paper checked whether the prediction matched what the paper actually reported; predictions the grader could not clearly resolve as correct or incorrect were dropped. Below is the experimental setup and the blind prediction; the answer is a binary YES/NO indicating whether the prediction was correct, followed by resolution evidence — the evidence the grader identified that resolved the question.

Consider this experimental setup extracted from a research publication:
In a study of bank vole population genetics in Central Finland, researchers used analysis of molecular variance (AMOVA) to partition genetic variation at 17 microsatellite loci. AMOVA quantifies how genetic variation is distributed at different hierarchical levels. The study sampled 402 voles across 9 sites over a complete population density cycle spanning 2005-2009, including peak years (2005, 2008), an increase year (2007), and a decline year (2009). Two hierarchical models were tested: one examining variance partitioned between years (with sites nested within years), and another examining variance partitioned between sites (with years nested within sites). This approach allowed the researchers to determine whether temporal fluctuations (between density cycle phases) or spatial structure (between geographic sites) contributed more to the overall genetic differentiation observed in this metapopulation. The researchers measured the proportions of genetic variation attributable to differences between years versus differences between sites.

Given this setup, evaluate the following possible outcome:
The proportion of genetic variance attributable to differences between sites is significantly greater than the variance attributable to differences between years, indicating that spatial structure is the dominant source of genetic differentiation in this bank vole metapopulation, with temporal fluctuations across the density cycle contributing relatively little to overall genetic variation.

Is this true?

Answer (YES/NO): YES